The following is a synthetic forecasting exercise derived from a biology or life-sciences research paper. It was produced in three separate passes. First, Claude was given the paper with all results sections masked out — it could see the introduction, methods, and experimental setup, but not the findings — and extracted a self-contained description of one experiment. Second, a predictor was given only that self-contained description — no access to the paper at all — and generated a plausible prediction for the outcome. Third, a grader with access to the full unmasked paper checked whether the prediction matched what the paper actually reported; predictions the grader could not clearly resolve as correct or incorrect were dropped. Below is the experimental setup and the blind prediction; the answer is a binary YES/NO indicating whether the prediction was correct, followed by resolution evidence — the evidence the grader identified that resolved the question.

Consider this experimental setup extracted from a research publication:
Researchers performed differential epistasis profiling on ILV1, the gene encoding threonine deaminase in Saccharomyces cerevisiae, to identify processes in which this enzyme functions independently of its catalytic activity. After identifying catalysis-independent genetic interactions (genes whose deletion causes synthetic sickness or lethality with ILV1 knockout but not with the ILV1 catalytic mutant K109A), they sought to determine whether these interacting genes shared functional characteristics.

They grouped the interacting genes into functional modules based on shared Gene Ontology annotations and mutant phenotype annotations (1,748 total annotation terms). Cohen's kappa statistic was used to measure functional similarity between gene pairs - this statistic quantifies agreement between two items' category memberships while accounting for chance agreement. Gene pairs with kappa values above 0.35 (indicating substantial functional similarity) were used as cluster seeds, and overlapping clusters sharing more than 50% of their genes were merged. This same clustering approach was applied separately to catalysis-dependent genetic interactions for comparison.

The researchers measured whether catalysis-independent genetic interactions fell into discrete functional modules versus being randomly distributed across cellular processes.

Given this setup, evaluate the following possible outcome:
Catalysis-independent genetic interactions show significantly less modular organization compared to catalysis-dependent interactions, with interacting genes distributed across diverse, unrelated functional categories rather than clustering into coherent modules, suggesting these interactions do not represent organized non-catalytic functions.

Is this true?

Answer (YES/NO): NO